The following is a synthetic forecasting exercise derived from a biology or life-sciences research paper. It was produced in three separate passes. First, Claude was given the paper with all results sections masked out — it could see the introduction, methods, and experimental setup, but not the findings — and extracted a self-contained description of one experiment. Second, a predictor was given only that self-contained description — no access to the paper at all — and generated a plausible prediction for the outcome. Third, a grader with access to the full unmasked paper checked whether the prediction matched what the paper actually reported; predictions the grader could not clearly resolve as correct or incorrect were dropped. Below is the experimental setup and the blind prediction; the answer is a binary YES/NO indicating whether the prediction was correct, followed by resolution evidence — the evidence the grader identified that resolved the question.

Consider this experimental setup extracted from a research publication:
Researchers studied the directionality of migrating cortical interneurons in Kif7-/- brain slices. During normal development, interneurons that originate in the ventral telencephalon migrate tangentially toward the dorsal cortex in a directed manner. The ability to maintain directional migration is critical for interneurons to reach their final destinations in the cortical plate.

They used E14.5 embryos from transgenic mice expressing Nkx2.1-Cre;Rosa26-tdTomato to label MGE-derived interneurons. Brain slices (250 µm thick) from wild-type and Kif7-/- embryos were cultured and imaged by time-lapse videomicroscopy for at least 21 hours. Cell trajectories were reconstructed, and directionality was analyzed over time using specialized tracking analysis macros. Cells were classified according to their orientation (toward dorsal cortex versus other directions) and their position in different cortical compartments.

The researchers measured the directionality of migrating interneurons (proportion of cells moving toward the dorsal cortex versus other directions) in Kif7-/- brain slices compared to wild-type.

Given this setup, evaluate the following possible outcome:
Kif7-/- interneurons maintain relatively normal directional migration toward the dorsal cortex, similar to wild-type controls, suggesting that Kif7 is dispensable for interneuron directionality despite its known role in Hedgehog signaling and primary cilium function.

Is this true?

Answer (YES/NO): NO